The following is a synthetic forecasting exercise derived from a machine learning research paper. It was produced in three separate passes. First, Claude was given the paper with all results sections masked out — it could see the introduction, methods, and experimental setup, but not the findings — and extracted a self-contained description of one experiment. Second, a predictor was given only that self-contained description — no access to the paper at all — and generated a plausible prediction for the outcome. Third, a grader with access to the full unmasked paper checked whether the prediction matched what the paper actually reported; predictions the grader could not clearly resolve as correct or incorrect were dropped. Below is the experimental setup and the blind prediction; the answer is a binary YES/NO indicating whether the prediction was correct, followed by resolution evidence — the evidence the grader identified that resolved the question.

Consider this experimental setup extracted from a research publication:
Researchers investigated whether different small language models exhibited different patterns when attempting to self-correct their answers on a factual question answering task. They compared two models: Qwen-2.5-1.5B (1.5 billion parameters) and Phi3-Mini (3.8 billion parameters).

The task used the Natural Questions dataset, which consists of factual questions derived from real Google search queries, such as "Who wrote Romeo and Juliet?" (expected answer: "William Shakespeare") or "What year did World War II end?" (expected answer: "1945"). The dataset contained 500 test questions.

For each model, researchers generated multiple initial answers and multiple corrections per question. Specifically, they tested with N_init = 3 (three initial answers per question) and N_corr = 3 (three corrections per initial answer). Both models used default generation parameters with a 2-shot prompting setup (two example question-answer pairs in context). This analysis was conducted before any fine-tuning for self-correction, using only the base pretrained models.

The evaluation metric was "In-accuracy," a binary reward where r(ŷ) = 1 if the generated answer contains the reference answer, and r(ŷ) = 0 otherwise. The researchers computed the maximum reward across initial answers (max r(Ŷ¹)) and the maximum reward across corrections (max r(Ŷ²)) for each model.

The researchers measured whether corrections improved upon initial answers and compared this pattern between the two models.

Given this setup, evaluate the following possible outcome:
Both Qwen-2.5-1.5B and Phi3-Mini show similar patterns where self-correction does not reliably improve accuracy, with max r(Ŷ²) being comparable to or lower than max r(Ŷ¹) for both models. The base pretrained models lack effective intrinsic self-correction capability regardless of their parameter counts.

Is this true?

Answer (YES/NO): NO